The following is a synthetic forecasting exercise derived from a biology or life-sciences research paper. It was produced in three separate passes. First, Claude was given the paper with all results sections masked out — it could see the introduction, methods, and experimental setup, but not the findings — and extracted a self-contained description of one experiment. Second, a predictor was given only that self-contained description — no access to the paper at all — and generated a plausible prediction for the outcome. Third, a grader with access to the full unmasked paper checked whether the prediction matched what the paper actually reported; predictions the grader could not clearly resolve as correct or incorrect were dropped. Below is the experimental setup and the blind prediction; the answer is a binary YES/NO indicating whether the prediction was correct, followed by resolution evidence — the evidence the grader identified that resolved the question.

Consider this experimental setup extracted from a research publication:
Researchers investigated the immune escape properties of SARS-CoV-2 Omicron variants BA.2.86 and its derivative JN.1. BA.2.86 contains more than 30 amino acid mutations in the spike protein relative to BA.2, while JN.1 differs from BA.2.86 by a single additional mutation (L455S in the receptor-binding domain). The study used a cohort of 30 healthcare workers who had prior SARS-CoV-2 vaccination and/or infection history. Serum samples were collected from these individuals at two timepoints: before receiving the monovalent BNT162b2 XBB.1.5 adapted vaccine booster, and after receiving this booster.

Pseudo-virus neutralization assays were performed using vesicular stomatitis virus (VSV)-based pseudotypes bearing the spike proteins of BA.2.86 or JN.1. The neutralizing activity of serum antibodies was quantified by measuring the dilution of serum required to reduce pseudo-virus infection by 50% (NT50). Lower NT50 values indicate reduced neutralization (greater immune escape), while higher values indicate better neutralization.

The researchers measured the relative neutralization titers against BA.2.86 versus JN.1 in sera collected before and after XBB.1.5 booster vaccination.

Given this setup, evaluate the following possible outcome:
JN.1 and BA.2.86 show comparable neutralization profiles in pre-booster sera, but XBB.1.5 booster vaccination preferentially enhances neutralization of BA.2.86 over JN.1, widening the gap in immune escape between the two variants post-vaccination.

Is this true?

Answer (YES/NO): NO